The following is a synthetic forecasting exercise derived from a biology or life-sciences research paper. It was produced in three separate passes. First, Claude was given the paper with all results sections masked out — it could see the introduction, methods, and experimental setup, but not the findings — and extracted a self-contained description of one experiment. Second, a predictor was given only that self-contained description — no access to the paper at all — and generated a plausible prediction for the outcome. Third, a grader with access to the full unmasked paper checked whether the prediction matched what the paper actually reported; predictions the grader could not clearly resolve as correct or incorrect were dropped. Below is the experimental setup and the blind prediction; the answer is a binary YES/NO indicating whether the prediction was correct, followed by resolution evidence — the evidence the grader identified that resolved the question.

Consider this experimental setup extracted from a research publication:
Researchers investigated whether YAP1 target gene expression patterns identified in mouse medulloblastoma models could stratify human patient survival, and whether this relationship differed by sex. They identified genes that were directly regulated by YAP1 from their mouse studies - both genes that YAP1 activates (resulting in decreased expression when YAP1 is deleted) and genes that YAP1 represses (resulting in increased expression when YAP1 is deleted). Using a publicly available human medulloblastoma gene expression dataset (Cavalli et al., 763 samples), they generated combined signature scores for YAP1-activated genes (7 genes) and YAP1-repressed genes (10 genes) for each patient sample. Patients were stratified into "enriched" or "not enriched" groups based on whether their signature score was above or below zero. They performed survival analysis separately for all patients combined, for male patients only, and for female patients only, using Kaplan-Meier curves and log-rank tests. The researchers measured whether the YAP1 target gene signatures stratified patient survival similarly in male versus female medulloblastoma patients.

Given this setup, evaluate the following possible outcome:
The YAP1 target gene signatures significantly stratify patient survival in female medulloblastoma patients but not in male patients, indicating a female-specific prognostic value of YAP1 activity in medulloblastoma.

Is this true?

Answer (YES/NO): NO